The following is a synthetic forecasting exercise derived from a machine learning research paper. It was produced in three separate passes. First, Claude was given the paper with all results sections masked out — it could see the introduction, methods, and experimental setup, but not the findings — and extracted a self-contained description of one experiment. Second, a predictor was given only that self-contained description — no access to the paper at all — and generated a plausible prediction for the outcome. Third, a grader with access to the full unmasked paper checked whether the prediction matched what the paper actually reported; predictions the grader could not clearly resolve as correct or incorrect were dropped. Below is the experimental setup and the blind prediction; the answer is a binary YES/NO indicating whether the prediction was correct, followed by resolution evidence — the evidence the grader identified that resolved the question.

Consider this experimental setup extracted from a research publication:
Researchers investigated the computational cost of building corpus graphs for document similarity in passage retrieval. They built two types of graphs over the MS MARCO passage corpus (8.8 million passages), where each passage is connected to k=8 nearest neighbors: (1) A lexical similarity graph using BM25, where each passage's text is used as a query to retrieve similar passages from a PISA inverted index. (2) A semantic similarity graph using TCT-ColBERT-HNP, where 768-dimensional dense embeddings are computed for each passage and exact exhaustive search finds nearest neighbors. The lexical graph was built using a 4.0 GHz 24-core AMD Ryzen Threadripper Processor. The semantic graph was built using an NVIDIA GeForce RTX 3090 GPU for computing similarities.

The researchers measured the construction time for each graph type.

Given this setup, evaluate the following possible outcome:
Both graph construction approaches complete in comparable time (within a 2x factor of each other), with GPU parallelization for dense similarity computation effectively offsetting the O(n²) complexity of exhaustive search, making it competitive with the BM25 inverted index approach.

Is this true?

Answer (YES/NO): NO